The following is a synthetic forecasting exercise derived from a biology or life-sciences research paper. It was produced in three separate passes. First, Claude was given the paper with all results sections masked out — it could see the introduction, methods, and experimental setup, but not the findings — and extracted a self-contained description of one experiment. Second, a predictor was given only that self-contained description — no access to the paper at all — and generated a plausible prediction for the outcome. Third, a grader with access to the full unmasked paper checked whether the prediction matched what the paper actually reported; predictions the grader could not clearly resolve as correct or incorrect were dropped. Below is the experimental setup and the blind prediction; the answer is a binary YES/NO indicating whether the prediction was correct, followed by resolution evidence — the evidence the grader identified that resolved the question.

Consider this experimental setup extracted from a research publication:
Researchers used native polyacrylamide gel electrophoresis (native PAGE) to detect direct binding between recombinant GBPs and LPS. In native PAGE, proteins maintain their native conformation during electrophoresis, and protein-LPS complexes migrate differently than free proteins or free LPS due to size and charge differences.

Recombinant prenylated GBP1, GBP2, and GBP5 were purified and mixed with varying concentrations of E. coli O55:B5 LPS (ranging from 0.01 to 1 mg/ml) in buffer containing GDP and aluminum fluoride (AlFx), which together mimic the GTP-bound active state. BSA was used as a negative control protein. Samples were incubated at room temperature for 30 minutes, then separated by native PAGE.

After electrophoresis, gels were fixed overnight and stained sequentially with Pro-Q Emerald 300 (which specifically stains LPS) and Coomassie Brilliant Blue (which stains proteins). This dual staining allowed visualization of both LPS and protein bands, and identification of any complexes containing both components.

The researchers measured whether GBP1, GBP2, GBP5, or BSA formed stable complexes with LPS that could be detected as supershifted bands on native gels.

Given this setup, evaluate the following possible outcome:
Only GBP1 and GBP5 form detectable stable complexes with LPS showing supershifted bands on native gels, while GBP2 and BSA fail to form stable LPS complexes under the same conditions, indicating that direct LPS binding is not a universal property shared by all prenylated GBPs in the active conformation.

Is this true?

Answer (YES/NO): NO